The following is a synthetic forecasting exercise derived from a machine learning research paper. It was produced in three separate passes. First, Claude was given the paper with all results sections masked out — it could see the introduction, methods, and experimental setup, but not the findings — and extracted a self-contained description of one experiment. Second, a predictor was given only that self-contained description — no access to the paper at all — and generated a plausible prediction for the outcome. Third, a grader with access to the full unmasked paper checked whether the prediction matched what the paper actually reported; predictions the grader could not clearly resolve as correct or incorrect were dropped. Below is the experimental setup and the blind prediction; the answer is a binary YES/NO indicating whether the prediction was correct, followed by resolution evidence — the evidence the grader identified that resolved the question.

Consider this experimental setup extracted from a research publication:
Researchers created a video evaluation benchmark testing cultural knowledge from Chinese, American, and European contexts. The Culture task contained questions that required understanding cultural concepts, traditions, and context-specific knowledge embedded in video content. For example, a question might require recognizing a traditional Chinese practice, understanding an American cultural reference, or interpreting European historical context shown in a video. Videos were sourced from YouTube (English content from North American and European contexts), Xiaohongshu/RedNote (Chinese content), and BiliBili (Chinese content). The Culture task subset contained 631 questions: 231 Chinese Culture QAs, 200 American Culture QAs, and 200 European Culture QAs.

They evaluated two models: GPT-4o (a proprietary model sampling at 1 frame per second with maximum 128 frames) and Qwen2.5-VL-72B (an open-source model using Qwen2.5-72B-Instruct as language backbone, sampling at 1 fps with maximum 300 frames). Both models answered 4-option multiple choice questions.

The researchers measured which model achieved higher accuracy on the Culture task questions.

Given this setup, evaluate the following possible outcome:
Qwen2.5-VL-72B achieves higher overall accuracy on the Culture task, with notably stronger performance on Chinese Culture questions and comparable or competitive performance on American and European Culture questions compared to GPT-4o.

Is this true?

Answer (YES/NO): YES